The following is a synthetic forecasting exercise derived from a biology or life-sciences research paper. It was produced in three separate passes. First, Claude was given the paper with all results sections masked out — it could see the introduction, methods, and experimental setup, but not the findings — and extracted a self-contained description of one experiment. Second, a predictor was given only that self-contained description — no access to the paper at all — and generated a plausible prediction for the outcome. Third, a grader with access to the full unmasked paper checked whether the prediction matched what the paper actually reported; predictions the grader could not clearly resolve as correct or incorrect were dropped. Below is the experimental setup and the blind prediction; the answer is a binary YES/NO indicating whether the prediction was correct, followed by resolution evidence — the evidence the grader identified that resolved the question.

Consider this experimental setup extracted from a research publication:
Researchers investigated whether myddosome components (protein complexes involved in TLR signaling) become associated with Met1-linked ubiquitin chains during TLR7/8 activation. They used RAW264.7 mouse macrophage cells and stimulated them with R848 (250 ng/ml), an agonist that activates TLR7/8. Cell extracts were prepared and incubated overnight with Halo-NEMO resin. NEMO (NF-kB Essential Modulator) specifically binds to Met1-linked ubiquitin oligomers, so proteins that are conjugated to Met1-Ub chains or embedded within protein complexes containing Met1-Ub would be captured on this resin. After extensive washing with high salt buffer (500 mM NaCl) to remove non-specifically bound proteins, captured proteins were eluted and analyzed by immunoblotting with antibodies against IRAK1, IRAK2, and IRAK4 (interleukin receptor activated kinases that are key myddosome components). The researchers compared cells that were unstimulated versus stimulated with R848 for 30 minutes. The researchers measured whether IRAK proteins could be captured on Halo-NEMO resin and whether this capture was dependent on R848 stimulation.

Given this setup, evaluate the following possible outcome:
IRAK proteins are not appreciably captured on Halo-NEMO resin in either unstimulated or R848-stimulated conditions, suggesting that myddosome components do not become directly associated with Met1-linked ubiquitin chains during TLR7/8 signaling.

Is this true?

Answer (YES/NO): NO